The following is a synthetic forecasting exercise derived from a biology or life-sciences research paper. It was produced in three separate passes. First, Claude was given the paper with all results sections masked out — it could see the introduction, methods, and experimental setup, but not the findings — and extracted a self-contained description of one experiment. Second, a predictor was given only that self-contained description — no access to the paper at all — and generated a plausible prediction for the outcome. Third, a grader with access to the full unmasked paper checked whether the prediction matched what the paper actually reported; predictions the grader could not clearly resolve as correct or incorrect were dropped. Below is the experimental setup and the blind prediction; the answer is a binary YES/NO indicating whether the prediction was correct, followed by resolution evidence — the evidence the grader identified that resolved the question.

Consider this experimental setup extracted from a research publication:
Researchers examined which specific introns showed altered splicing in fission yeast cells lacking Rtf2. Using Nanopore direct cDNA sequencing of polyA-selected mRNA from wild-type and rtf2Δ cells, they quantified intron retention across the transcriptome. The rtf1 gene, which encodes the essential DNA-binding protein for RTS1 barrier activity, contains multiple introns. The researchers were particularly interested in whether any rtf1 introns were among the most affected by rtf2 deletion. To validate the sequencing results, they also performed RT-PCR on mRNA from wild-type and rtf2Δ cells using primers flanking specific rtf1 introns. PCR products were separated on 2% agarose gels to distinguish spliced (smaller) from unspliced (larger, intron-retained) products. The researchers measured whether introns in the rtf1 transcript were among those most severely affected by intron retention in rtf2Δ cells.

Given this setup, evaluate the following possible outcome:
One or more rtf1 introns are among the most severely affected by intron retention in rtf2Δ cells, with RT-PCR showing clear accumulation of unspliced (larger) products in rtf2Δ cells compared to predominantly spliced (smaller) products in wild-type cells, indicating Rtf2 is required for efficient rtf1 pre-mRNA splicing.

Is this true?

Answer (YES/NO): YES